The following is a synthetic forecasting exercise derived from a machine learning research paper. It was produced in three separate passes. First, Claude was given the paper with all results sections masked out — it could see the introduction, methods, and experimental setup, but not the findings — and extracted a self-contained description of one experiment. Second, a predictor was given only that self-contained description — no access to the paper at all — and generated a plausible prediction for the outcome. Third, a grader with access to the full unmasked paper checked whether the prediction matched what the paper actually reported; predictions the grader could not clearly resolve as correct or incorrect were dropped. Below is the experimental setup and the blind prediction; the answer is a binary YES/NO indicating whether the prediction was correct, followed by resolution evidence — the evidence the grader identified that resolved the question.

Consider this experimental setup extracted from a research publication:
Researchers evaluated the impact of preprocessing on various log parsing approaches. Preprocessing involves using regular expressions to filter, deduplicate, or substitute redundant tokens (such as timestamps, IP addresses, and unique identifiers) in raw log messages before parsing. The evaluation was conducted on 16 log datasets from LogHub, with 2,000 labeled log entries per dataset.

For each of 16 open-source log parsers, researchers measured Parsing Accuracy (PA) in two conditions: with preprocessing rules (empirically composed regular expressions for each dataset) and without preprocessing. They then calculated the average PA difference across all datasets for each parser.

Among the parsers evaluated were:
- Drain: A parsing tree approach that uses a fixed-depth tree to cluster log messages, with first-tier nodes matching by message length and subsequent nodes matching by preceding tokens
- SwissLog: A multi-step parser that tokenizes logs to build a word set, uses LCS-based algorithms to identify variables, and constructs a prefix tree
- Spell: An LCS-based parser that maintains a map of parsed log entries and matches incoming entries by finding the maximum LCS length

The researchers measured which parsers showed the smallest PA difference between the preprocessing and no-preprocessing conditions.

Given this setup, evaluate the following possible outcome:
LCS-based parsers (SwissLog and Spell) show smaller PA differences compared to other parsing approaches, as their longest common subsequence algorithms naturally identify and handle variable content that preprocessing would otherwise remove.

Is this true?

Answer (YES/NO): NO